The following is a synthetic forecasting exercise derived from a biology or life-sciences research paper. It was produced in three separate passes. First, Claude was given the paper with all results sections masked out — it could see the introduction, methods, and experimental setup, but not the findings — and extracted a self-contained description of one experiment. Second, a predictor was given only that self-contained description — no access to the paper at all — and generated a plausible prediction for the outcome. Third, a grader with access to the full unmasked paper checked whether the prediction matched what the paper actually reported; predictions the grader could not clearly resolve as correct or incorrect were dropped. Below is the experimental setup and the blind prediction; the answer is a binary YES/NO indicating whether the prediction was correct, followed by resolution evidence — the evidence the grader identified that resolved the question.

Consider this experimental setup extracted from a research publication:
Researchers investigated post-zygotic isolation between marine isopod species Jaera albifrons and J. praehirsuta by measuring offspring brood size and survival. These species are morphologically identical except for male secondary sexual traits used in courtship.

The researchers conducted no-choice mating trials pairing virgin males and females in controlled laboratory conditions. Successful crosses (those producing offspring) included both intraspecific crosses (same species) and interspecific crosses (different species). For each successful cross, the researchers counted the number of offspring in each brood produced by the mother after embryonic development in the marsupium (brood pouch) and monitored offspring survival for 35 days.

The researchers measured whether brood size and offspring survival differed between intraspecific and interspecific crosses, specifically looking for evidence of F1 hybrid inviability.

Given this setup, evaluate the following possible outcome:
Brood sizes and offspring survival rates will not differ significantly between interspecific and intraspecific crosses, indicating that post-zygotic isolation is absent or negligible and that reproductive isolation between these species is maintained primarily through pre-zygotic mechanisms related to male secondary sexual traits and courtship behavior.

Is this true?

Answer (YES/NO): YES